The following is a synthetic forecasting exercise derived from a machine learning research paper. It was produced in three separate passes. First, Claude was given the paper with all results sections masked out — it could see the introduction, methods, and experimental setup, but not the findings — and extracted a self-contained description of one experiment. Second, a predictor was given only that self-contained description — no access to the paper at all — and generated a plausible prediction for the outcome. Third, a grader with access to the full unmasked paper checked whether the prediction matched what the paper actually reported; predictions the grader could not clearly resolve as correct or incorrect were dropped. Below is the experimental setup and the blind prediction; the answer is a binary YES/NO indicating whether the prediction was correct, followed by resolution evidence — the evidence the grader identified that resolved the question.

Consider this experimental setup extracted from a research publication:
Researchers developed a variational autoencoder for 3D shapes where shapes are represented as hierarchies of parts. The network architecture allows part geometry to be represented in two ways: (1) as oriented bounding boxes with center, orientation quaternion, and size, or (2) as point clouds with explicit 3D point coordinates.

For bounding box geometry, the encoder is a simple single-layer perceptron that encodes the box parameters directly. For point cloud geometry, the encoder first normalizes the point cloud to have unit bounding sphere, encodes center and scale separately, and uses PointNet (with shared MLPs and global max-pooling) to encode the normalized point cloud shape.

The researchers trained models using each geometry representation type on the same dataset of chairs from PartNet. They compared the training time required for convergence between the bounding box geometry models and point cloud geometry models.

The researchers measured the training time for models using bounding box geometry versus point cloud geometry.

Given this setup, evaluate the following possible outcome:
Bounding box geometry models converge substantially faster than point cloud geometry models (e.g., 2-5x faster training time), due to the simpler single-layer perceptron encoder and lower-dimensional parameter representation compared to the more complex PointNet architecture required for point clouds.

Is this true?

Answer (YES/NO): YES